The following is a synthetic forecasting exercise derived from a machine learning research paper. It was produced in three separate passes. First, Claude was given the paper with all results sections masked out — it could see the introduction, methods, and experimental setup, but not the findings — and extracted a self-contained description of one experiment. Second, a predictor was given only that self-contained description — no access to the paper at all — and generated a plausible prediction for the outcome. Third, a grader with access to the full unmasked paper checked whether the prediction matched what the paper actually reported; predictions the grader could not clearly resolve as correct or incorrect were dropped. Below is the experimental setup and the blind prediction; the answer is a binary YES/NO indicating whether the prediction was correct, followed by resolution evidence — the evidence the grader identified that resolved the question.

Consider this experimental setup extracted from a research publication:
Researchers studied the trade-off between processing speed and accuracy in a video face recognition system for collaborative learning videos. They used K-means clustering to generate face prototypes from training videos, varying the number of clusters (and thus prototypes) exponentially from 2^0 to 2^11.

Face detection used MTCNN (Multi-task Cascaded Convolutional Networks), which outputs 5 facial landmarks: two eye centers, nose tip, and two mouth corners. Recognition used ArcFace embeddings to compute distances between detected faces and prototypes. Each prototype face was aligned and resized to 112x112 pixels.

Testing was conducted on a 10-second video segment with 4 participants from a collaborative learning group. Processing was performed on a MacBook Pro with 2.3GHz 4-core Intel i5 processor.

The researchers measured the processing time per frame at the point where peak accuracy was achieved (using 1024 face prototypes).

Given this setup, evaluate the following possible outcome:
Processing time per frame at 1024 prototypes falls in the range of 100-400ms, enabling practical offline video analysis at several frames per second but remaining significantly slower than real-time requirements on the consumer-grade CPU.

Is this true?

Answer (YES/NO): NO